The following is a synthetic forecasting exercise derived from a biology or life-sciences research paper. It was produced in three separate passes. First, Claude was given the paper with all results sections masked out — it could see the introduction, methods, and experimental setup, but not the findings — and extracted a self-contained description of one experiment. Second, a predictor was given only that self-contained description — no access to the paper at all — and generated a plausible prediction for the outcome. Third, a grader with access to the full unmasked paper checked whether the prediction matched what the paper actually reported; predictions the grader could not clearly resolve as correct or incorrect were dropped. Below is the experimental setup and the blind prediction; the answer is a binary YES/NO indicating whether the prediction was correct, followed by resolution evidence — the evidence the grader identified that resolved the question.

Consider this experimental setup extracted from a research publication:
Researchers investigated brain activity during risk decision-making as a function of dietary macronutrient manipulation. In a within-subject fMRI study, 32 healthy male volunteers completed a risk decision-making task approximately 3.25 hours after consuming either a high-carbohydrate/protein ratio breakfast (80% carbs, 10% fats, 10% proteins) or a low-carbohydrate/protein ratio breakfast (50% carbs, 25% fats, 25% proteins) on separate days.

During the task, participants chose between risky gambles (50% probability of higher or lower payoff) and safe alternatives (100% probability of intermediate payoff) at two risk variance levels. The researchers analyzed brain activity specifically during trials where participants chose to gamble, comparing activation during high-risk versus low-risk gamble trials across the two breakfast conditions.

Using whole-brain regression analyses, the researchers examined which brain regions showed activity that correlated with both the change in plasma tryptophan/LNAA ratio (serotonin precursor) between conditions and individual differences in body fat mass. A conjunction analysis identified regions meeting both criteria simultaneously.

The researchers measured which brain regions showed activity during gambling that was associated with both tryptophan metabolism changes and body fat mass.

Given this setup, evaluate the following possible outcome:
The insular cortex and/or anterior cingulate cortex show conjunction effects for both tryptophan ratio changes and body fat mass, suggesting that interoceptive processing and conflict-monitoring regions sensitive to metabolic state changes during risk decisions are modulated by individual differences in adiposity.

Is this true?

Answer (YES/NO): NO